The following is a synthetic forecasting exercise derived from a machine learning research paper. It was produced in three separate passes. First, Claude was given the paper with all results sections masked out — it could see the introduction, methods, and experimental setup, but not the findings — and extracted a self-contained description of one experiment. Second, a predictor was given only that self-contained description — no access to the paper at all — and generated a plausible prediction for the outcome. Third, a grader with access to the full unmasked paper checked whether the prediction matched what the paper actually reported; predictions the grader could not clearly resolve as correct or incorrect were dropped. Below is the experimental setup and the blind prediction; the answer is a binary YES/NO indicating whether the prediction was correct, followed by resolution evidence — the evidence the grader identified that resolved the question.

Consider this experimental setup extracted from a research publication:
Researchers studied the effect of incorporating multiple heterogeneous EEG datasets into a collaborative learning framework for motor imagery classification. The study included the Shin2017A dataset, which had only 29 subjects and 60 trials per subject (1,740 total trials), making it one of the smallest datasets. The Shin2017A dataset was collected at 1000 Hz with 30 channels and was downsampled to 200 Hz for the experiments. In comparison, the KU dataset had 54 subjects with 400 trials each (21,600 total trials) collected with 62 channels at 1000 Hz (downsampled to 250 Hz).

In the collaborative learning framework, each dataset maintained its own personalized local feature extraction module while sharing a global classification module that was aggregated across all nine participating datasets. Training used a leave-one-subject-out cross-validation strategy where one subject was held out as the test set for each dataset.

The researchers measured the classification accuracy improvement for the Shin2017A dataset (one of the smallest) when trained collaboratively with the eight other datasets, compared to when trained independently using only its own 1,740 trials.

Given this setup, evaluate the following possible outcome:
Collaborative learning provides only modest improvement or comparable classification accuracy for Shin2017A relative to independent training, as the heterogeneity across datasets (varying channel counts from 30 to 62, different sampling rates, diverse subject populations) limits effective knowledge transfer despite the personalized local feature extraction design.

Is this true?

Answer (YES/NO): NO